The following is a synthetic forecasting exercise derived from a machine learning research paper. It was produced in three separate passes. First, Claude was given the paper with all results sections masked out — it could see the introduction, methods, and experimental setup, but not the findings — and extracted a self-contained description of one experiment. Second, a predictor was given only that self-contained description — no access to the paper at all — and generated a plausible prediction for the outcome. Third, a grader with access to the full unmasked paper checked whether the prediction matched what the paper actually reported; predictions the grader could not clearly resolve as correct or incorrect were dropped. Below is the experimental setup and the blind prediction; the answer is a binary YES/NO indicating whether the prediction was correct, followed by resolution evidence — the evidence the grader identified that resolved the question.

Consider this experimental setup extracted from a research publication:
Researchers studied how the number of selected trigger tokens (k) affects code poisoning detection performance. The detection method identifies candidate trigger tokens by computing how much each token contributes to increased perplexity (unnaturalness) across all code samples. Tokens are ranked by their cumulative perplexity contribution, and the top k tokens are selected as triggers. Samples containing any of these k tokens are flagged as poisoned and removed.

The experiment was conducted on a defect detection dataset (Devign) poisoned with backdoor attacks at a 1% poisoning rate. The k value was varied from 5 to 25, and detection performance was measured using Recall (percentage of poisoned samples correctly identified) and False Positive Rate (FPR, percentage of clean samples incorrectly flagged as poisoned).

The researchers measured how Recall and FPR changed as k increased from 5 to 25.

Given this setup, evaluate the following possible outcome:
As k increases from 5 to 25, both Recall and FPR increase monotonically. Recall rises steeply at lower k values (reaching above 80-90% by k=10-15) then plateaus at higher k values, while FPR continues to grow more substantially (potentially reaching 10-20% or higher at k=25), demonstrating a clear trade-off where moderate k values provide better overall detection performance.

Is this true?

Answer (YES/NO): NO